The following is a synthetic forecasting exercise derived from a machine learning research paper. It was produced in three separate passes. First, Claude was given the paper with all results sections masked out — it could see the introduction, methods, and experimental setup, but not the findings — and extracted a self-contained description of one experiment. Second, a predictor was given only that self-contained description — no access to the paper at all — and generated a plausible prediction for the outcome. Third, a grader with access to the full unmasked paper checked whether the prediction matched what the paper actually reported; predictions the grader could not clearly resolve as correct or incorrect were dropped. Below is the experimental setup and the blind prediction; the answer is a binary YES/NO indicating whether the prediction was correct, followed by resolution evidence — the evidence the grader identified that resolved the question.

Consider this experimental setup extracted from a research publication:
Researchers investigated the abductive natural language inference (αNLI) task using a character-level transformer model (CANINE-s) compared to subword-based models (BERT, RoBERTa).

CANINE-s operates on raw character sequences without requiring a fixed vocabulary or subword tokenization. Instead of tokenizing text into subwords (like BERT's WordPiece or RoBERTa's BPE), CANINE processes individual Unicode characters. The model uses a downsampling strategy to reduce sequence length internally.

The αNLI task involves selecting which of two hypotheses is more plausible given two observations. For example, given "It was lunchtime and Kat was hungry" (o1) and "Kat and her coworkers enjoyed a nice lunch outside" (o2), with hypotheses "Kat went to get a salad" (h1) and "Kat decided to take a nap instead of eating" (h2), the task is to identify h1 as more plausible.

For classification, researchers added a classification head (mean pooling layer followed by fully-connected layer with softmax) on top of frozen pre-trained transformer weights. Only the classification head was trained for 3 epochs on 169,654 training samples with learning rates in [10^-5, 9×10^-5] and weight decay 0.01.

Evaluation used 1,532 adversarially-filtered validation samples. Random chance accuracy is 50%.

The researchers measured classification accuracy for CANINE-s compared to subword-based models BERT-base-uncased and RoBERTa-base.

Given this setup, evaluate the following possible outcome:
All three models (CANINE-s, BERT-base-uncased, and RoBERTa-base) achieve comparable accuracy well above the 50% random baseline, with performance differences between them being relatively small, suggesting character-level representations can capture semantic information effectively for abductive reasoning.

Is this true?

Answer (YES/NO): NO